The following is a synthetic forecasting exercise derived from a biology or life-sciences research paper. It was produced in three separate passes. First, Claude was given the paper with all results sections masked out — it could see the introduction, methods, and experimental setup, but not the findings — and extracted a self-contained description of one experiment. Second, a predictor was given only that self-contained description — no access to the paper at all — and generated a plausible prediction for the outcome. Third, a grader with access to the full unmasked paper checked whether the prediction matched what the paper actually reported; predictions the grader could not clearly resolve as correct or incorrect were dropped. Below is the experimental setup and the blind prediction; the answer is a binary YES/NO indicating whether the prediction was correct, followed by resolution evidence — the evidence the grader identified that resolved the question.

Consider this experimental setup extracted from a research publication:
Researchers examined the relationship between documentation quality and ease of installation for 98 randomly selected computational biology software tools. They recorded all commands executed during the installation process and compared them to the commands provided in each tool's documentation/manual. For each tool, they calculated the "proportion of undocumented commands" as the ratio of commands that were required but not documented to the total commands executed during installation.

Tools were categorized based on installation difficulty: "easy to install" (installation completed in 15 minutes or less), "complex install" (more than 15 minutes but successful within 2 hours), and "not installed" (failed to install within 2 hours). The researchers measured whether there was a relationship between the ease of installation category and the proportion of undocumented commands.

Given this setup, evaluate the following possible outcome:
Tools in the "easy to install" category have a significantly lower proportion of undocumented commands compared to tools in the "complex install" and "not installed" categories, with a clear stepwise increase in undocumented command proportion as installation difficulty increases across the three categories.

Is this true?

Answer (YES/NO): NO